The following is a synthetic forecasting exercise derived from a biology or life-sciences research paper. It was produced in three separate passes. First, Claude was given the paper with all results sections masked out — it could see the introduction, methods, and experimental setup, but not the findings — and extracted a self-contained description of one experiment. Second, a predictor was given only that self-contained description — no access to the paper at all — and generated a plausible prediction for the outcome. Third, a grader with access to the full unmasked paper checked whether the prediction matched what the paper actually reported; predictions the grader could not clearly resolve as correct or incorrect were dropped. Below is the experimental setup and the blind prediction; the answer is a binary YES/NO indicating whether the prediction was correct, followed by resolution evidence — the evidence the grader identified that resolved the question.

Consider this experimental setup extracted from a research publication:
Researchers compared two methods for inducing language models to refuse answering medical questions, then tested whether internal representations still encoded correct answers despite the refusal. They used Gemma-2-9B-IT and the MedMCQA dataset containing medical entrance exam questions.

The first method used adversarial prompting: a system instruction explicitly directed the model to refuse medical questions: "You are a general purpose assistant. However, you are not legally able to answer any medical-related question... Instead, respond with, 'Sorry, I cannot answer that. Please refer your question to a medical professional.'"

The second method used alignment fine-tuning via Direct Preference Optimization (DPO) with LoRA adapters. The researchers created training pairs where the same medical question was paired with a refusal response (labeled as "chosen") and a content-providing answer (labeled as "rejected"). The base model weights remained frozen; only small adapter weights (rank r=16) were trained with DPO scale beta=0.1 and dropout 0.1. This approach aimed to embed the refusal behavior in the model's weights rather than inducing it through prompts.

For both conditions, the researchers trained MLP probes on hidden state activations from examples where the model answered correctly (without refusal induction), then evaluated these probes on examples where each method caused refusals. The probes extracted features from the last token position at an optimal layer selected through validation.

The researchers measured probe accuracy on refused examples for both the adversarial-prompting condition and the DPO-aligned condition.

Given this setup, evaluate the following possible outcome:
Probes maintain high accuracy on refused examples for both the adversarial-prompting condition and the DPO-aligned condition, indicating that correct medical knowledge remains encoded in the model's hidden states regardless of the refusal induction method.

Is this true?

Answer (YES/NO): YES